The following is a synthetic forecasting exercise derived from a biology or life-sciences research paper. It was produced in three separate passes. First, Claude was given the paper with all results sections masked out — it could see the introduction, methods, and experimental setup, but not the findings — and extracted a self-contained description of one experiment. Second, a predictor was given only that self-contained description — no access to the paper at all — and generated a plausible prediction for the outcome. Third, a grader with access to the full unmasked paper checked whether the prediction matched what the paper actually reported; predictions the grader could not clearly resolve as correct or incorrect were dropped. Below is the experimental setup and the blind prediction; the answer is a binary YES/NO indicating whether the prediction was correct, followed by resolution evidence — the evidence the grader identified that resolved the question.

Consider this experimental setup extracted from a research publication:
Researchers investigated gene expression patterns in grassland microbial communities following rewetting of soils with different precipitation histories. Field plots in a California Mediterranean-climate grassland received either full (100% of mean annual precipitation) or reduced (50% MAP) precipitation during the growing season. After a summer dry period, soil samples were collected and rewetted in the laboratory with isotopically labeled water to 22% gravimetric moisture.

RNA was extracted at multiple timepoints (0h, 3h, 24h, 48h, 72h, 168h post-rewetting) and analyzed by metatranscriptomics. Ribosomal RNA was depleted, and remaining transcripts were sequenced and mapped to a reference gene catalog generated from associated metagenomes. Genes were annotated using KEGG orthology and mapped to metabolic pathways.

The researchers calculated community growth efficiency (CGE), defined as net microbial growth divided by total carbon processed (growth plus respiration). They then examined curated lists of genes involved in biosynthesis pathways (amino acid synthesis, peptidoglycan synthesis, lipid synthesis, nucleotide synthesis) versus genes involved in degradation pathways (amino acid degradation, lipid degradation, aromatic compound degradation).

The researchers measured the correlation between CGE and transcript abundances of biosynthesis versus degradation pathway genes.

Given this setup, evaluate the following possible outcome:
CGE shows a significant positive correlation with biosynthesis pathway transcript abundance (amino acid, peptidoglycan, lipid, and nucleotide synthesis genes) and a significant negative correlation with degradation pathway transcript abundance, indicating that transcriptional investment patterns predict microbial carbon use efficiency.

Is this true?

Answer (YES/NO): NO